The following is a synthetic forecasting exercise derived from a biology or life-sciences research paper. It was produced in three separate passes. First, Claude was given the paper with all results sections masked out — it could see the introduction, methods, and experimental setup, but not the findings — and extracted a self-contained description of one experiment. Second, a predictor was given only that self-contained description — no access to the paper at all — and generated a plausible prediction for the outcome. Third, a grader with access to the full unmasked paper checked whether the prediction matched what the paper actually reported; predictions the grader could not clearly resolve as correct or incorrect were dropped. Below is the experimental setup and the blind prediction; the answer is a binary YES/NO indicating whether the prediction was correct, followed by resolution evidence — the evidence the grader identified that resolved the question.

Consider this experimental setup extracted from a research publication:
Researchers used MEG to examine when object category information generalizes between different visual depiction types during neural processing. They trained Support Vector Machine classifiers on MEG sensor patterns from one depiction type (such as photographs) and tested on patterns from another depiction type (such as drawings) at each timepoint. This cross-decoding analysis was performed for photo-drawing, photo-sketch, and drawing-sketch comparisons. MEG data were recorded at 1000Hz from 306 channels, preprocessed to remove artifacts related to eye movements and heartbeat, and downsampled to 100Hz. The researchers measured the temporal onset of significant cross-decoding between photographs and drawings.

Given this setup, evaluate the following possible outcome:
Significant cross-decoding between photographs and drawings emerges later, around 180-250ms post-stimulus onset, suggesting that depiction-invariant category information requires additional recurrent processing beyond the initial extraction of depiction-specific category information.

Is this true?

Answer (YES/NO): NO